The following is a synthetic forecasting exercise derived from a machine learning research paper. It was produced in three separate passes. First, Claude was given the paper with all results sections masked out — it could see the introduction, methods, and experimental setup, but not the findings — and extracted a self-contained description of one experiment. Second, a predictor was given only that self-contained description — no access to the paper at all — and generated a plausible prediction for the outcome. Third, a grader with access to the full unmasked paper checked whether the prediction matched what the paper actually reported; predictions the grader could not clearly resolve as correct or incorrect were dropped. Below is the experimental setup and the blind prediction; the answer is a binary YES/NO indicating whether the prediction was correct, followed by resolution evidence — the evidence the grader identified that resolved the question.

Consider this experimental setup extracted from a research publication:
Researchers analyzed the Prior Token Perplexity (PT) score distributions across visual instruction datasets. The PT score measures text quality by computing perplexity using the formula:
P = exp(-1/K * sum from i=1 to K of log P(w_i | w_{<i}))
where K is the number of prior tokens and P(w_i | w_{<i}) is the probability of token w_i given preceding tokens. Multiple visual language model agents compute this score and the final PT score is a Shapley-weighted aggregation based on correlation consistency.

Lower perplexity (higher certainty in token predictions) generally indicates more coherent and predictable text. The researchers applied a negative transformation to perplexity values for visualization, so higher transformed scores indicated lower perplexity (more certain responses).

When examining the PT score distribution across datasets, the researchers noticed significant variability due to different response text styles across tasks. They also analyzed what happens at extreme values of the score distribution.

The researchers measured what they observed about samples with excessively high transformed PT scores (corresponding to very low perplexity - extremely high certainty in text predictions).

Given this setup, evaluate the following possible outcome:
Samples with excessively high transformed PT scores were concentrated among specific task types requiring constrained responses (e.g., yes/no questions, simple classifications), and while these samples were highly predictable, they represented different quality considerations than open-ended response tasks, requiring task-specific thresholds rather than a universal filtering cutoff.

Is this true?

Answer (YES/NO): NO